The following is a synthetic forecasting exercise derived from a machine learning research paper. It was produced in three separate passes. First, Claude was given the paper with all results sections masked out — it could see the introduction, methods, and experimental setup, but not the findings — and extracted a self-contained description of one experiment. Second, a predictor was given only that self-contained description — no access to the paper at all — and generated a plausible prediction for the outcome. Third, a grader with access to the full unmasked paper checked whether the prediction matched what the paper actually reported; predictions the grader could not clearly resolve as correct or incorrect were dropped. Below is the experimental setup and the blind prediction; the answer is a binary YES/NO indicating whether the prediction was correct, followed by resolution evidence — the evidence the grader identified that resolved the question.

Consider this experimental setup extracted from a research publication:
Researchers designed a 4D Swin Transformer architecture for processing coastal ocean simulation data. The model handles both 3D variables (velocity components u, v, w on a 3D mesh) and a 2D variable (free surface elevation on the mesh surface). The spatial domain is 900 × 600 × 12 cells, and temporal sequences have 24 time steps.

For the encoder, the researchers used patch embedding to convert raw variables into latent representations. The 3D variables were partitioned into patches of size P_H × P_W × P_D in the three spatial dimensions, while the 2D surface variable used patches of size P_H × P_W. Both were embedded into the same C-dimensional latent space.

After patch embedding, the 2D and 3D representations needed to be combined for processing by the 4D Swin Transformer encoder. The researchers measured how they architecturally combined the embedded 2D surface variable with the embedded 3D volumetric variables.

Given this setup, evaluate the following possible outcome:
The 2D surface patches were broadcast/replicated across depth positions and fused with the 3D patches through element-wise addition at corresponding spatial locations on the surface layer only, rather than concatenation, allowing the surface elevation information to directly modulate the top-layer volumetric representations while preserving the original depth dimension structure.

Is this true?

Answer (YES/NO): NO